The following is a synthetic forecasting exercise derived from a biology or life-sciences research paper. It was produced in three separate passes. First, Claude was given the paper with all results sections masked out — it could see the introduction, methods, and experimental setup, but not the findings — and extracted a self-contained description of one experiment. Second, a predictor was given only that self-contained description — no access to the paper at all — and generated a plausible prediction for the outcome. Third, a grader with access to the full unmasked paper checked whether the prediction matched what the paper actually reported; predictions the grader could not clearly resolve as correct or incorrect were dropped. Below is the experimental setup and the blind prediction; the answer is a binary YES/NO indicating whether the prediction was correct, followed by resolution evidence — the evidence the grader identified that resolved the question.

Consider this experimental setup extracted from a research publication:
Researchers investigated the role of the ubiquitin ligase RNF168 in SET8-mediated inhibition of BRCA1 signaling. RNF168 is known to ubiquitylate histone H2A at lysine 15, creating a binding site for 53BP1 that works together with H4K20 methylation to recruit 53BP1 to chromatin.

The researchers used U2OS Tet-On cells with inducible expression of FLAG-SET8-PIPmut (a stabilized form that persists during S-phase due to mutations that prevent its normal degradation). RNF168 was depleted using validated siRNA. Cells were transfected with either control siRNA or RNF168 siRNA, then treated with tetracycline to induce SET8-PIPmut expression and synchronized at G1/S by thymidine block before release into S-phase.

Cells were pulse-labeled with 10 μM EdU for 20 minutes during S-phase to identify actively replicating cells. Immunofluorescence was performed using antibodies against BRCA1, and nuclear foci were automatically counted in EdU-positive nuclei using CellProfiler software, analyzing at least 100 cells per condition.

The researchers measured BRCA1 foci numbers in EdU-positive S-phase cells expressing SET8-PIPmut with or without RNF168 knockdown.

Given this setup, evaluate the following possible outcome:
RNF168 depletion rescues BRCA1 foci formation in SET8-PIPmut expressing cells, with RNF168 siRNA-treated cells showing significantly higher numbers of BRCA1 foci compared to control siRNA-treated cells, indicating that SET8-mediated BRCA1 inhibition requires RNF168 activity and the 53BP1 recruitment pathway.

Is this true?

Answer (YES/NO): NO